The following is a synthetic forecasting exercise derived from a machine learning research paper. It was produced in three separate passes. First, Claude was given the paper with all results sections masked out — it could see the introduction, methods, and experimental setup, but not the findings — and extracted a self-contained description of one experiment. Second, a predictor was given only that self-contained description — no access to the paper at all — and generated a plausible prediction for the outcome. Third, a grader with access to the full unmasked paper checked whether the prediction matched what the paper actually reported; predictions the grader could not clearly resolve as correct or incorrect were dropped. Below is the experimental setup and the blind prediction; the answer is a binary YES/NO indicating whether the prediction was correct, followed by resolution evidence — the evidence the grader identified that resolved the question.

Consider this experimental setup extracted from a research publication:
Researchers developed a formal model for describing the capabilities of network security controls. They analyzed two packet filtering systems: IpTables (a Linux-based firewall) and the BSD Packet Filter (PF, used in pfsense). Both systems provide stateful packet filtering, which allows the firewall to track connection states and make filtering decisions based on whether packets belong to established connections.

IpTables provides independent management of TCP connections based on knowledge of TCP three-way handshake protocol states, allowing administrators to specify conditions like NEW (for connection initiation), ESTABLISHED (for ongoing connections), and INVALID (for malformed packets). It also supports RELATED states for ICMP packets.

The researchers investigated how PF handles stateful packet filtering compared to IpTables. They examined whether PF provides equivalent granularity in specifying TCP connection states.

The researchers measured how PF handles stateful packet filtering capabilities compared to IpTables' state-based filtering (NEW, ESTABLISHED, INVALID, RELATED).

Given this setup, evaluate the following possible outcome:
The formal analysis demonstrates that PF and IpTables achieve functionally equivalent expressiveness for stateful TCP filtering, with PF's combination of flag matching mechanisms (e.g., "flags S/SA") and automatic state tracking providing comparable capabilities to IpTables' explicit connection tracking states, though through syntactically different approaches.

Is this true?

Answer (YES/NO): NO